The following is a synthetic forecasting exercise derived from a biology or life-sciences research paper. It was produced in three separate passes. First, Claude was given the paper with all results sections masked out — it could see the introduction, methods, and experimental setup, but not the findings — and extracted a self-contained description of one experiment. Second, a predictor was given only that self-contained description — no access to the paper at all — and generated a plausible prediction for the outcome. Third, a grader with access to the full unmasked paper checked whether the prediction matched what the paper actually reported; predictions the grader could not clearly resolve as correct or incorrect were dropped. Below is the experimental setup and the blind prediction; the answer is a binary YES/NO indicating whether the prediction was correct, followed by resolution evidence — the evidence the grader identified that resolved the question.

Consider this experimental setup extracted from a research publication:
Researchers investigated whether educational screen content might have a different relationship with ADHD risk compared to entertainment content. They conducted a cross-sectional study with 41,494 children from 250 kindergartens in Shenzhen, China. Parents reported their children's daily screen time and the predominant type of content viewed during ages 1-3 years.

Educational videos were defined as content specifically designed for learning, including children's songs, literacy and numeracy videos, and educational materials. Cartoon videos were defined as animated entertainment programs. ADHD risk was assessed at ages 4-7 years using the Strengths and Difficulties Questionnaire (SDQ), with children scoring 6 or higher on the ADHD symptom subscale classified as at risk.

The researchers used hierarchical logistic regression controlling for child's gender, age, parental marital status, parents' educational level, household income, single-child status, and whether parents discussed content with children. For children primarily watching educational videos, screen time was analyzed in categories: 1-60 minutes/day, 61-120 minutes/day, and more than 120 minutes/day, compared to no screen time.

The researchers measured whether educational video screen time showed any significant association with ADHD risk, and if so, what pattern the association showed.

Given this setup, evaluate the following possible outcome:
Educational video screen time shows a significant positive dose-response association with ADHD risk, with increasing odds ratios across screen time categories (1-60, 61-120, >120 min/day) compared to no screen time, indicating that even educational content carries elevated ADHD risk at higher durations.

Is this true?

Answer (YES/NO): NO